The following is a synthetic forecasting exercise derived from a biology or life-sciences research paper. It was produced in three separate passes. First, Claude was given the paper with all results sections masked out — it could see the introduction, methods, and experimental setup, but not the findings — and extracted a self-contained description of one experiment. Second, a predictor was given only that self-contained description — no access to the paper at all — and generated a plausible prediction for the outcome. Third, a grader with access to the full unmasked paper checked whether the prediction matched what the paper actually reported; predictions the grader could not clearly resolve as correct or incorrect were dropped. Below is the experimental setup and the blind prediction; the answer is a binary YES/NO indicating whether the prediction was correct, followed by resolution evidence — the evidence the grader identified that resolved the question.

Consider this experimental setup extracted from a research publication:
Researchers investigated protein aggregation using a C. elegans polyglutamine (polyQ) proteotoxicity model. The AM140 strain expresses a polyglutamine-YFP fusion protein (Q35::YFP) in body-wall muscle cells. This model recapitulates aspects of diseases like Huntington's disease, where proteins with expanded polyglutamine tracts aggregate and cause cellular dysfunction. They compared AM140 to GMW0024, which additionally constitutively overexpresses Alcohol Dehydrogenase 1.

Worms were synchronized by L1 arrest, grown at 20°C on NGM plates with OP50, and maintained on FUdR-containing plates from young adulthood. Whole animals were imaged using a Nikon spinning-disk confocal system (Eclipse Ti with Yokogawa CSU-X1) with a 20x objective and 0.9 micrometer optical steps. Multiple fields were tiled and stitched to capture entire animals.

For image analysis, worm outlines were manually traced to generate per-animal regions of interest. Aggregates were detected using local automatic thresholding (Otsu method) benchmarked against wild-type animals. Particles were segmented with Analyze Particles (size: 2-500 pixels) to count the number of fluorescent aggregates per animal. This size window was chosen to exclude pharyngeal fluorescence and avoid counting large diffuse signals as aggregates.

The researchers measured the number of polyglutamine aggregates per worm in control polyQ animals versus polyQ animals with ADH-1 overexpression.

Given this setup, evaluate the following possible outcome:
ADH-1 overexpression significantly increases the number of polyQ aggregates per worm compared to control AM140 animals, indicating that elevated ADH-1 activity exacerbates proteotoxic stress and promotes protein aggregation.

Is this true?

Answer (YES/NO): NO